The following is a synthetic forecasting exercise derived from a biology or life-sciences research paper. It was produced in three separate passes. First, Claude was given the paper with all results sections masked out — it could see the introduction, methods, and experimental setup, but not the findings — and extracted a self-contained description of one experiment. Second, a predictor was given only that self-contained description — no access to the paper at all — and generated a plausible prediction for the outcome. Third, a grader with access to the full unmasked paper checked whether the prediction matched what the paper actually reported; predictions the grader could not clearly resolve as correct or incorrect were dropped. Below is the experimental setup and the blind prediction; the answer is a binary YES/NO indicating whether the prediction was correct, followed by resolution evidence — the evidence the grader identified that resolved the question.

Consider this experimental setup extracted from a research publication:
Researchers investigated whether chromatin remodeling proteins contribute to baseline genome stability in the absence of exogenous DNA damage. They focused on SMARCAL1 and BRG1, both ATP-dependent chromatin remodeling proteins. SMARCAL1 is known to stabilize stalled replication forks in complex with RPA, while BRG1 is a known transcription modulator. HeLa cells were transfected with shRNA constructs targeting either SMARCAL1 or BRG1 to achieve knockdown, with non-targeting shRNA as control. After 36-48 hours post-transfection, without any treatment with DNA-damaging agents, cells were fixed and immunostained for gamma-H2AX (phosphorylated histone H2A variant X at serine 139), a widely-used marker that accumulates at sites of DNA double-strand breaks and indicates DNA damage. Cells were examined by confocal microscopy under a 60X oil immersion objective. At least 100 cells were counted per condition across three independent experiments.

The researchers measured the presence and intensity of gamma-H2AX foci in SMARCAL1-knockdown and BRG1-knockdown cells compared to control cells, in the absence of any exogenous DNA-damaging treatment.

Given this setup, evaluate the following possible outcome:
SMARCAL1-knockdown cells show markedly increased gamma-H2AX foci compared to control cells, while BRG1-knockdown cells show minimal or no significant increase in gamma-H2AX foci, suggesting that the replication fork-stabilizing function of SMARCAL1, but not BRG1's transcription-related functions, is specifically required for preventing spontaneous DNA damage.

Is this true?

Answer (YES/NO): NO